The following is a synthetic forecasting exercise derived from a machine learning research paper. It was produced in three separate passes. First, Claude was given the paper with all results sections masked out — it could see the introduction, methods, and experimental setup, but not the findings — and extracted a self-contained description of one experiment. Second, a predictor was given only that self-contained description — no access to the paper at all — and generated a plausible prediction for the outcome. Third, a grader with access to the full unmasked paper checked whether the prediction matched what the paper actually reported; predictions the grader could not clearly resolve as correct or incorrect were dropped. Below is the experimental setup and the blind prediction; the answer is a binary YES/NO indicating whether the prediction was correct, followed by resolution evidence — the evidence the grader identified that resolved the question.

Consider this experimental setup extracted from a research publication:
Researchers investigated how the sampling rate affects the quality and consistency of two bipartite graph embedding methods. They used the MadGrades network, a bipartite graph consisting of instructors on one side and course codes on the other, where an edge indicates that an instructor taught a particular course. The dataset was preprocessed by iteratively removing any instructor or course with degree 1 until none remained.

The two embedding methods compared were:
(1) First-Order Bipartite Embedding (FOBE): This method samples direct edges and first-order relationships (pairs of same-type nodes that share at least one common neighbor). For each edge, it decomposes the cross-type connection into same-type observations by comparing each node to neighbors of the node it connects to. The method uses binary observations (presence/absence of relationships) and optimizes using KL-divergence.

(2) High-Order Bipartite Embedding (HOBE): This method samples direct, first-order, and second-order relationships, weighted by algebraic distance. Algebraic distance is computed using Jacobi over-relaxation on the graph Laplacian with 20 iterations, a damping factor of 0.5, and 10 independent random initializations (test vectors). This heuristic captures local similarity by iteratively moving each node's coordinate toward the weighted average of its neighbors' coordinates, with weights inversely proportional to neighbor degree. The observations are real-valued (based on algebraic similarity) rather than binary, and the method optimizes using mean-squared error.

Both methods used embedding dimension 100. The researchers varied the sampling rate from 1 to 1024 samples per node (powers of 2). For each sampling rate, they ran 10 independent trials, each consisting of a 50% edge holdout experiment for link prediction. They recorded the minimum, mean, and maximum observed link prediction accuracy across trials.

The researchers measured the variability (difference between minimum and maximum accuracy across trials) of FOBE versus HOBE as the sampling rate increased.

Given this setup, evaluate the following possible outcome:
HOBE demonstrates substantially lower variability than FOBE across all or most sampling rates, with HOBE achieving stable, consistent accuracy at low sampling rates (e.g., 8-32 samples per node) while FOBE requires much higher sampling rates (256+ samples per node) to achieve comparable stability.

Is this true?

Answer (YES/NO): NO